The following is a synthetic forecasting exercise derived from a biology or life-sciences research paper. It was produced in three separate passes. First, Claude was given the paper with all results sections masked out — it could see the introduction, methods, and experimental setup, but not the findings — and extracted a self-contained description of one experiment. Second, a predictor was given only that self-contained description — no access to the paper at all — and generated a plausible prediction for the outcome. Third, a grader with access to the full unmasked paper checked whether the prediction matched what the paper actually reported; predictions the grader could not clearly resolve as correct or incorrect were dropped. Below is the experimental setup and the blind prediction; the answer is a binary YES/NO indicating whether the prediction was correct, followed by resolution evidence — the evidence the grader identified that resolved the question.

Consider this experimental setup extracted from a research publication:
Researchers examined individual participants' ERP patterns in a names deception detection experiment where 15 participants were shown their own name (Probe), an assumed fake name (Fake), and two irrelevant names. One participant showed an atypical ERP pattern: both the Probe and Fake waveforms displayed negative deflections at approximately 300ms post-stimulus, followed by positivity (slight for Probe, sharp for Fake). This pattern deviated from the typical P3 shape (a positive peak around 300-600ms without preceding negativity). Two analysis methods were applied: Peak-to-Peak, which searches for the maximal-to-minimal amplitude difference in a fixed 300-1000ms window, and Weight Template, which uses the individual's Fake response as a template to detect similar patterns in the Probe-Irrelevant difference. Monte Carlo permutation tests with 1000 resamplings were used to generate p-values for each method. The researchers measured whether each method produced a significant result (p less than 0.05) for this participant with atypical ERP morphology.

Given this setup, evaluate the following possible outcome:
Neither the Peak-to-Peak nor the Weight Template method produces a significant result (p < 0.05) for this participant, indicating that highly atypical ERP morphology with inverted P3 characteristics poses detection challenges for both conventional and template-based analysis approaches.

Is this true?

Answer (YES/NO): NO